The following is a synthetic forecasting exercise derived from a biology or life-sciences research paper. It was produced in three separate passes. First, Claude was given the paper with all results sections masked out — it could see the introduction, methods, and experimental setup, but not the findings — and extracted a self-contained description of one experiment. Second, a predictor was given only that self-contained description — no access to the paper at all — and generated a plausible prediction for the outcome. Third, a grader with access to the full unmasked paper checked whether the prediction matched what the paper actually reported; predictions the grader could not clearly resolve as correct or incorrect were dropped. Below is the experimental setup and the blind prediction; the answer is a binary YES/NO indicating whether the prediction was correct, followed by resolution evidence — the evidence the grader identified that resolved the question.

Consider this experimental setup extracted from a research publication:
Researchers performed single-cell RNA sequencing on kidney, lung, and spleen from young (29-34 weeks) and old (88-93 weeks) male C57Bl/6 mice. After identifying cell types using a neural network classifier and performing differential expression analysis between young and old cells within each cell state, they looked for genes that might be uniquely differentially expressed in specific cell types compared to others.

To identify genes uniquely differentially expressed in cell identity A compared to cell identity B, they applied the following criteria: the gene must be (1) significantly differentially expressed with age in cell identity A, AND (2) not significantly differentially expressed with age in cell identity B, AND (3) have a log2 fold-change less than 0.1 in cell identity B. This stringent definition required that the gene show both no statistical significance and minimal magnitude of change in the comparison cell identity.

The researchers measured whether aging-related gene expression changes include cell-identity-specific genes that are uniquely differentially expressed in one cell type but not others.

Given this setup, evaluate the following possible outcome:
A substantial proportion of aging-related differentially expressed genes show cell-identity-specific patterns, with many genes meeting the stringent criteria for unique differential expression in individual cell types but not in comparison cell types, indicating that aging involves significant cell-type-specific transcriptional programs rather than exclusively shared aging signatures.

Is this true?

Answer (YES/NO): YES